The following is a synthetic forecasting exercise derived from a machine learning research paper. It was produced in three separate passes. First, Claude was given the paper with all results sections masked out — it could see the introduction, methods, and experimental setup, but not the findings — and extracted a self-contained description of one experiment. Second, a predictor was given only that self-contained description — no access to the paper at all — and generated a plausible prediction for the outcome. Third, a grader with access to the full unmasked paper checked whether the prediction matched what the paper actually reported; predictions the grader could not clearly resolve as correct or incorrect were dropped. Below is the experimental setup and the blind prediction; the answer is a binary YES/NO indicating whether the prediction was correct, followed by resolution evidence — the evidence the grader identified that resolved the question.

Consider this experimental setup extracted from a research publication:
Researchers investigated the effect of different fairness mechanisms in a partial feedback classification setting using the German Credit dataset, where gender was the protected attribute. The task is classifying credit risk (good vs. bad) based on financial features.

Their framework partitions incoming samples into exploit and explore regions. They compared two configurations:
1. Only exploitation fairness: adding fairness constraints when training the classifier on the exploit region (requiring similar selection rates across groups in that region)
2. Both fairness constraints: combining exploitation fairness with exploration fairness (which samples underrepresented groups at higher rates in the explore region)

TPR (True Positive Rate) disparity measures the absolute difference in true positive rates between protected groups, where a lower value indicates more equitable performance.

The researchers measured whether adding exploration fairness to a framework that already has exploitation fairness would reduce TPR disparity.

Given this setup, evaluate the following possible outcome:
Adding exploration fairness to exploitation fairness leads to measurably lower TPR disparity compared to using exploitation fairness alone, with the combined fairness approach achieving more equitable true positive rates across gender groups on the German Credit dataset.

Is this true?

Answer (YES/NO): NO